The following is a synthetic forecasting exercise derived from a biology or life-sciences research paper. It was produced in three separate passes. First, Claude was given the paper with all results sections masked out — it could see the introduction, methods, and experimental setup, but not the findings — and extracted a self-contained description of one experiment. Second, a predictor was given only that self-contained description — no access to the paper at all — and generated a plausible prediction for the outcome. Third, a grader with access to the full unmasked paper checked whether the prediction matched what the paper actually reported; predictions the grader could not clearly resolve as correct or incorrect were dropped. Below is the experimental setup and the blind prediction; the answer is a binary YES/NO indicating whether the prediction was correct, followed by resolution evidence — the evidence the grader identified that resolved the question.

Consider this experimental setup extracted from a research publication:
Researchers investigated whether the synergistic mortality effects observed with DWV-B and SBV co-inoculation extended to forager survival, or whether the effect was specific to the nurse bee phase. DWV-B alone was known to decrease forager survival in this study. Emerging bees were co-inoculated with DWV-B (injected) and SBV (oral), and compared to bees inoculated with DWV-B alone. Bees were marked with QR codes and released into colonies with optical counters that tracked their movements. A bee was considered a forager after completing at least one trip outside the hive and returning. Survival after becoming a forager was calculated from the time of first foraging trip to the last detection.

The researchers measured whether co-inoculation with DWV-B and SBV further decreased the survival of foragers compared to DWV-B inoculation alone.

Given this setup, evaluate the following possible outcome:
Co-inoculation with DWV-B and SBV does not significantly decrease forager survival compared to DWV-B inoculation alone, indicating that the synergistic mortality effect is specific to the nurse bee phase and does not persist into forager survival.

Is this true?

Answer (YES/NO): YES